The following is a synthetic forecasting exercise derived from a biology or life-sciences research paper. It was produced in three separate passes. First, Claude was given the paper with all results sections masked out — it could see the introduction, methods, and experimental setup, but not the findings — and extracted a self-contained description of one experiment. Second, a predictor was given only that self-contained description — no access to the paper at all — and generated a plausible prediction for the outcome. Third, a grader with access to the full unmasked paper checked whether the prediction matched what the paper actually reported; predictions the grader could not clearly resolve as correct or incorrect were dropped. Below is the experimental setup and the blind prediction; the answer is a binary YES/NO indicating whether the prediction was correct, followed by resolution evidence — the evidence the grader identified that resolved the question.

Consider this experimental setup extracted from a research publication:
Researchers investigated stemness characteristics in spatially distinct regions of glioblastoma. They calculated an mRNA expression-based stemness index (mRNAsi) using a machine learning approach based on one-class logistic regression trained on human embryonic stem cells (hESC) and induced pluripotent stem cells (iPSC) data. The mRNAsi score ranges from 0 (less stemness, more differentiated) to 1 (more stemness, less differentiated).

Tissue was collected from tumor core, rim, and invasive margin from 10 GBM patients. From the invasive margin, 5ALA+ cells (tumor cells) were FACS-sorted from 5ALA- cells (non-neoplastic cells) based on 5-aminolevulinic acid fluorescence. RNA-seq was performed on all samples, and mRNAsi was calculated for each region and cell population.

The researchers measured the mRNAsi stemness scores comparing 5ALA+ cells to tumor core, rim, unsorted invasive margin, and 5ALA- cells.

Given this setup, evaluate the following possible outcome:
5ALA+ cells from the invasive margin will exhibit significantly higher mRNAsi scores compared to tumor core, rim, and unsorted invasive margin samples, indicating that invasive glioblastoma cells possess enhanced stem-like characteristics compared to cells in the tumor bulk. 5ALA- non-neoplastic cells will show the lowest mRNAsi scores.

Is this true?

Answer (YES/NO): NO